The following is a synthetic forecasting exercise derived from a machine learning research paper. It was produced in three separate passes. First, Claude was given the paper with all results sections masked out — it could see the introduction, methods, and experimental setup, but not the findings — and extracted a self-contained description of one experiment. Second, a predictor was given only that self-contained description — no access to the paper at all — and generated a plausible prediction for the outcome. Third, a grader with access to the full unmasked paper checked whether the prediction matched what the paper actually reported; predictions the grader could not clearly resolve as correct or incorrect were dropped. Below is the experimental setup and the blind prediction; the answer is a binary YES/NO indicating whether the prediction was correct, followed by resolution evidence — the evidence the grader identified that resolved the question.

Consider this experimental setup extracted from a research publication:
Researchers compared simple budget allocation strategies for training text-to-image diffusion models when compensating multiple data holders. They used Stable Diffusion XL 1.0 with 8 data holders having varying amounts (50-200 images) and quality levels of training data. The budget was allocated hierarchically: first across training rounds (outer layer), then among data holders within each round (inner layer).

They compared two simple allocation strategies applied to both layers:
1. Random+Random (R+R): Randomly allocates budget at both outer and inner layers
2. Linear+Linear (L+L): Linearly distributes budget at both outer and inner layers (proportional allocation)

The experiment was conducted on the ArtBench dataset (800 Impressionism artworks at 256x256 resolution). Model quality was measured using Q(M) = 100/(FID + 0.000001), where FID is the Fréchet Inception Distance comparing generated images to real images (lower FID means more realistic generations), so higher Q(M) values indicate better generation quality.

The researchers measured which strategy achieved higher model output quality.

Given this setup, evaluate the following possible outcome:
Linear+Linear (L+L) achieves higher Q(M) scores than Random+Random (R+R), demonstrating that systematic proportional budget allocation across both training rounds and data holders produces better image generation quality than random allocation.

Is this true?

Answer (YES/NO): NO